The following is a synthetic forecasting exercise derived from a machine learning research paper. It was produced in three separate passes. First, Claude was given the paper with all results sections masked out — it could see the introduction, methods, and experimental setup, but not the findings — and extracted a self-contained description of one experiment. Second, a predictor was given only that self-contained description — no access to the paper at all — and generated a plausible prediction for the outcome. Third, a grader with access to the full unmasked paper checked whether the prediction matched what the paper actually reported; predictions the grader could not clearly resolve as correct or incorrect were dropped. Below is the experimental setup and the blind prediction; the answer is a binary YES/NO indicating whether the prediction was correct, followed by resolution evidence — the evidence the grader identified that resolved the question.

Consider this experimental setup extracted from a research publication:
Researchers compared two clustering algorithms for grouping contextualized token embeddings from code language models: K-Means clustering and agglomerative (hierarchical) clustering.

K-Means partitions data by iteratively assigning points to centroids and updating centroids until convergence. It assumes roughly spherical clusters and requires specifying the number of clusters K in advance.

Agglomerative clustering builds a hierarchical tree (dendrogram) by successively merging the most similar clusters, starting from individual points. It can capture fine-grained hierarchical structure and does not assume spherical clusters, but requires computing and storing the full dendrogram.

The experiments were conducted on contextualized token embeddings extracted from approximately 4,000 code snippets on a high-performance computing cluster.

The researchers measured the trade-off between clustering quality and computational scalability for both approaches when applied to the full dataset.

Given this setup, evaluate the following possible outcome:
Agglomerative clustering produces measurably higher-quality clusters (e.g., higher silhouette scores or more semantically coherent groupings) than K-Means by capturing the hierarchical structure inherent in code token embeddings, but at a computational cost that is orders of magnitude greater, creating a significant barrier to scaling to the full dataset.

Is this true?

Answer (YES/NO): NO